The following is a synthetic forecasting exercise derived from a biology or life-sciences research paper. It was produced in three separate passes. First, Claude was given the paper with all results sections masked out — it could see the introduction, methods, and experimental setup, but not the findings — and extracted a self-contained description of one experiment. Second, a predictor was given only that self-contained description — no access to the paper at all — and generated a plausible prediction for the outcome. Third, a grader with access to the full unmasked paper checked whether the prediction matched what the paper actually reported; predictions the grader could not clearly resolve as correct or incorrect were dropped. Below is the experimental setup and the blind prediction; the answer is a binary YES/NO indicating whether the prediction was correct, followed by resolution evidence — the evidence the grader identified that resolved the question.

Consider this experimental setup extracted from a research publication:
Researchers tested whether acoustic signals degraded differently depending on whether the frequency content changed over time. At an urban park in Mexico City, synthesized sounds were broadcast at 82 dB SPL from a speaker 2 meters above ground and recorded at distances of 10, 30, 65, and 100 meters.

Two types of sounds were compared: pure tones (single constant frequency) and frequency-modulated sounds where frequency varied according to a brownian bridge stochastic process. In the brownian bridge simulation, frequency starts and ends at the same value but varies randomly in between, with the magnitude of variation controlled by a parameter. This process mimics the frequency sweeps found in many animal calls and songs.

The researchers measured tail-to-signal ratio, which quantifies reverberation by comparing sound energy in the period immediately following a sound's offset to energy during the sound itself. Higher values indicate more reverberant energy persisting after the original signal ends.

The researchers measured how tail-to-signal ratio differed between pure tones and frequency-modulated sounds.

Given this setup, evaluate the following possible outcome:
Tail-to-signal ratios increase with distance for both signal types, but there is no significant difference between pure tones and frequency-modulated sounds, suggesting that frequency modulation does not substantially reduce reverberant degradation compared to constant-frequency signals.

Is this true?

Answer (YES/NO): NO